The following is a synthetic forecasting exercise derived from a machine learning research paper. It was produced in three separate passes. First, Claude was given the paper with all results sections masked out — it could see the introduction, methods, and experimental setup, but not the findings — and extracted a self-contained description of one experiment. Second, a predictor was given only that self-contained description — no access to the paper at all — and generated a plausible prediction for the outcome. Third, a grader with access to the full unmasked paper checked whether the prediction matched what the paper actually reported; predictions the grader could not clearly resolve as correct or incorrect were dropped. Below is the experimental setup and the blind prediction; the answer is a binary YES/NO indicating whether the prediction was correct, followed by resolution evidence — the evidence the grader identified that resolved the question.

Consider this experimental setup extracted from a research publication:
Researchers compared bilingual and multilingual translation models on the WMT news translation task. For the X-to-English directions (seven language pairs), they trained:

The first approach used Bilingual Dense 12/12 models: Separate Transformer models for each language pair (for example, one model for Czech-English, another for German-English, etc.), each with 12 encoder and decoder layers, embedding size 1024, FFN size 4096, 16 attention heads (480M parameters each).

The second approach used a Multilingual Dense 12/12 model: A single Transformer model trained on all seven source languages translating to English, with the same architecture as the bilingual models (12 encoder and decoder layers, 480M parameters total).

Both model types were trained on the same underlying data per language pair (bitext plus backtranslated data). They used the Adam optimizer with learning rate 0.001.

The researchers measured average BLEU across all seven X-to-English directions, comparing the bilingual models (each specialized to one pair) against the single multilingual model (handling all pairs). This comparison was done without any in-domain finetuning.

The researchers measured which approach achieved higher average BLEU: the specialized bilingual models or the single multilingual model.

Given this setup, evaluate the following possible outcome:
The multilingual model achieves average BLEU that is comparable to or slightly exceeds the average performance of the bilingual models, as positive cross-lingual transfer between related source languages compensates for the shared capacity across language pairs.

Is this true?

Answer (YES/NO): NO